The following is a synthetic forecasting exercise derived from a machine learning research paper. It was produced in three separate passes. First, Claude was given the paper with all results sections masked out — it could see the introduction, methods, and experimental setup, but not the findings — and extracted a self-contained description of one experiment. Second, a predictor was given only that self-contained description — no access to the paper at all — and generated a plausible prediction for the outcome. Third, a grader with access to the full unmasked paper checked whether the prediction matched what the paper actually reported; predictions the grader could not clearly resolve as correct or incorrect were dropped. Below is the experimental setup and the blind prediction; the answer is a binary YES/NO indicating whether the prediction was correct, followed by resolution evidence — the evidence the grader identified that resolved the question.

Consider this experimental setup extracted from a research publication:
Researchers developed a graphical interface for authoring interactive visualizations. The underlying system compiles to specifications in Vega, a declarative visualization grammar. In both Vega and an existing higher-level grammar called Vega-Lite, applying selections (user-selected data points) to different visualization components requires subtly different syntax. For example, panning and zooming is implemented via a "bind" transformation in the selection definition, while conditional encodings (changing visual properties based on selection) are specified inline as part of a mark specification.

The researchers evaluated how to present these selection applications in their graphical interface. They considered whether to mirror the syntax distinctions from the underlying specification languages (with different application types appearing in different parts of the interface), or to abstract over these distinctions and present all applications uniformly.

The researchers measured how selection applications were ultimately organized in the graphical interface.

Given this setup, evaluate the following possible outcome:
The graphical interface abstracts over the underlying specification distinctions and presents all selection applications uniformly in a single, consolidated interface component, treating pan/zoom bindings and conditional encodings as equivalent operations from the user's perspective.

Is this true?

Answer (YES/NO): YES